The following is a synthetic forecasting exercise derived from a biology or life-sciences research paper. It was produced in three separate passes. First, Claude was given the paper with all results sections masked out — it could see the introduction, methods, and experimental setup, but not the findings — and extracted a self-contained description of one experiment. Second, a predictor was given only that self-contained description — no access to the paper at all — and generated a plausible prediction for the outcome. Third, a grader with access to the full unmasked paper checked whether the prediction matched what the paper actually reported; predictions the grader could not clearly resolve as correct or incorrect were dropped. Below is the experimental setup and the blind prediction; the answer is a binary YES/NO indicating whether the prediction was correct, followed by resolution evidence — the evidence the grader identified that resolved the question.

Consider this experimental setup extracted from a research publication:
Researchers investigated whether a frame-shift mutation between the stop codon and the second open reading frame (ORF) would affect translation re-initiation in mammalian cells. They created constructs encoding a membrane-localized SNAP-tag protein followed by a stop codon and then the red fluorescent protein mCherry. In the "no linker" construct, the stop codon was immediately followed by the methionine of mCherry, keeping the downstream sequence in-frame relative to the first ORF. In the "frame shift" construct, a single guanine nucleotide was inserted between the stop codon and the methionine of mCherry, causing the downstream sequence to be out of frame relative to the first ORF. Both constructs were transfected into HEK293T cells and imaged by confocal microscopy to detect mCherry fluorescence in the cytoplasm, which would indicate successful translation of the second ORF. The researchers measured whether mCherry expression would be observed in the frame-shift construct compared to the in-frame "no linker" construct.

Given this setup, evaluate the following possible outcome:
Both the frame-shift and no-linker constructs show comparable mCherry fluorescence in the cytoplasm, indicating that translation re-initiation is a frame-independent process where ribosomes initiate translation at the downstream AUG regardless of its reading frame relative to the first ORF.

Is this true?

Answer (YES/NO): NO